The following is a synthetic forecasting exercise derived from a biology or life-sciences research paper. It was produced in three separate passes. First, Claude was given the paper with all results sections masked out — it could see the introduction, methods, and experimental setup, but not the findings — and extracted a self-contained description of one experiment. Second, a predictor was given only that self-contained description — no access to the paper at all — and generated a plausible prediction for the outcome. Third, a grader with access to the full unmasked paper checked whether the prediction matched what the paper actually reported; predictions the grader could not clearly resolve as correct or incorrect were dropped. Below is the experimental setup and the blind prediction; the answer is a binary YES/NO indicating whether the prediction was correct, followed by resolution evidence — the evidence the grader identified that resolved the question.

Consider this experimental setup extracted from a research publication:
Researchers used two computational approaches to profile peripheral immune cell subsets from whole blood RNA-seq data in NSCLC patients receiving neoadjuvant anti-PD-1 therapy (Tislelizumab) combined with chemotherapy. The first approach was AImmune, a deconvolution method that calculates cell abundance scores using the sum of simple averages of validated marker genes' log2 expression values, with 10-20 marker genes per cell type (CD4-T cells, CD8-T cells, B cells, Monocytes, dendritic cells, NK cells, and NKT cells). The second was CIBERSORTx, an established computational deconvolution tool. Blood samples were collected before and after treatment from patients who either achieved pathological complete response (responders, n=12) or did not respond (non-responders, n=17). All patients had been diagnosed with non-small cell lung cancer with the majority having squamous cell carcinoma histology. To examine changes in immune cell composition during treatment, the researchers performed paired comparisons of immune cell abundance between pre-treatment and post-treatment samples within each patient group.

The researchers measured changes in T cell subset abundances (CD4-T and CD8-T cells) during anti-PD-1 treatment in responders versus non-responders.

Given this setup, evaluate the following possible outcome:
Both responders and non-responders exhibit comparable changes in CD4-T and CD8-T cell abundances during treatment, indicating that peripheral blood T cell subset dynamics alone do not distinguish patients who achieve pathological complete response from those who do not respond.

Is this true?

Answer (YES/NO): NO